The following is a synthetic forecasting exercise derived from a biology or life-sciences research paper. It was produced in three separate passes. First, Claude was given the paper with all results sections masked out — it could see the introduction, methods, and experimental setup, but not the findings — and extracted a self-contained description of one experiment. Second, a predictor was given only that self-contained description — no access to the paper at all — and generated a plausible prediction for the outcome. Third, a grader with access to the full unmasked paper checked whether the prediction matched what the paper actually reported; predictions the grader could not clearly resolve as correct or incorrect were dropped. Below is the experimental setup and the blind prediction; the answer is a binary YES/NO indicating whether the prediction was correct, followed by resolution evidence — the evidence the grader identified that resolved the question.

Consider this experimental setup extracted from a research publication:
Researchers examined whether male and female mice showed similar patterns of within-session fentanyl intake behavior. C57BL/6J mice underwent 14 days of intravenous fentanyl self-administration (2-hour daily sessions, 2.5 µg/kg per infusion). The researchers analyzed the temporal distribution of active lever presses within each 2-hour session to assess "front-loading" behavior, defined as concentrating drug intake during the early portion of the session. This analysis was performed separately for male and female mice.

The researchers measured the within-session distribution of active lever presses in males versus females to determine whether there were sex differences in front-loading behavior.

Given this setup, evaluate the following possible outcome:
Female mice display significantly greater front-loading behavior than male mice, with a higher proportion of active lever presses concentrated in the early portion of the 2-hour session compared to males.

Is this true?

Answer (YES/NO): NO